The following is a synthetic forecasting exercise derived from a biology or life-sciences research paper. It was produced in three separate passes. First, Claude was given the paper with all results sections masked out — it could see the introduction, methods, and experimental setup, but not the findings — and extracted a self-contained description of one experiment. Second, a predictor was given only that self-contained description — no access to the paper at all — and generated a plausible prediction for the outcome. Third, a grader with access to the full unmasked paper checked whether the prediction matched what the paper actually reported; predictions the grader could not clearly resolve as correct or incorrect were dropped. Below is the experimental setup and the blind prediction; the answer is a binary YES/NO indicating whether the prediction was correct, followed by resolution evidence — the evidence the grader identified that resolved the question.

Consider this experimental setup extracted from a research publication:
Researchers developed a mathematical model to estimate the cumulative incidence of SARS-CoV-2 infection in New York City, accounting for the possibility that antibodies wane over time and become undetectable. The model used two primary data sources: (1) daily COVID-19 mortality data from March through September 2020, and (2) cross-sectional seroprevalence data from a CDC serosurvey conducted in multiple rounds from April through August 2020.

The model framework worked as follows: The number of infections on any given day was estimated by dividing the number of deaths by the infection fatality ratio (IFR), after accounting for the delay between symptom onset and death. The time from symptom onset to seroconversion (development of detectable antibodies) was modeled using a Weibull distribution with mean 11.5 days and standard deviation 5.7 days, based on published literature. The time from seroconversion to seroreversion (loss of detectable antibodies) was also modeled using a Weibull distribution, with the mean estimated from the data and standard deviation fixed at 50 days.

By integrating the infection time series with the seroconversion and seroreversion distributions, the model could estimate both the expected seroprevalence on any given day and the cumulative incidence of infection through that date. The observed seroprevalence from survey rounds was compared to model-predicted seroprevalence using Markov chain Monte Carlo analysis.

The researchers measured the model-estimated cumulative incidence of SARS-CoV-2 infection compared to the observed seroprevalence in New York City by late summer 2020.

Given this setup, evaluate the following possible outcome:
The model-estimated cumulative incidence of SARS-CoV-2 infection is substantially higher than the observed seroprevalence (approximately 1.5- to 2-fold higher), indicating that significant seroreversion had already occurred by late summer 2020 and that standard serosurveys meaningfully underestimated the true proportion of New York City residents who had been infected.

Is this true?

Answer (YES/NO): NO